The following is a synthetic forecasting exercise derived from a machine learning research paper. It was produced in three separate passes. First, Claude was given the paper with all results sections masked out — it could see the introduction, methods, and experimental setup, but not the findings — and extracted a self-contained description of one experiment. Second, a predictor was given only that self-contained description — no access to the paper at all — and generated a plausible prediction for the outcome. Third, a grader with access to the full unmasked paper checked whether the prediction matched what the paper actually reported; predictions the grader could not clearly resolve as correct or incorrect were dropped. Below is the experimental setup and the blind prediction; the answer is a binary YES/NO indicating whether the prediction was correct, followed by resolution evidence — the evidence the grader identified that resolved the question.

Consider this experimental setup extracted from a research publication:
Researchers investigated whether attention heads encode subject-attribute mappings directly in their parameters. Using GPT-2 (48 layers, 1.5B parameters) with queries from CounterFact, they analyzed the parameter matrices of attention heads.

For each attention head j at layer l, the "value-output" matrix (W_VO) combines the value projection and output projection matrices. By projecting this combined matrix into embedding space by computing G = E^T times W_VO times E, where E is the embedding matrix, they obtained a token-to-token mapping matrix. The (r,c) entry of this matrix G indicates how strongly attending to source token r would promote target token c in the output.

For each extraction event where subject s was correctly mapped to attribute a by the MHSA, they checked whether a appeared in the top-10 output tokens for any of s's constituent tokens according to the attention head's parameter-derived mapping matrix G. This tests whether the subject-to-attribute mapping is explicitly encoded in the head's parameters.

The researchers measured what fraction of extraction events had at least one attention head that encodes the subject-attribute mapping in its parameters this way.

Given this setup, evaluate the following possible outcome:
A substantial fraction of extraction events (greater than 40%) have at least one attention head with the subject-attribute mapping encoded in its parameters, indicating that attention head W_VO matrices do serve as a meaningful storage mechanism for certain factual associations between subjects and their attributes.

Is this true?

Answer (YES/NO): NO